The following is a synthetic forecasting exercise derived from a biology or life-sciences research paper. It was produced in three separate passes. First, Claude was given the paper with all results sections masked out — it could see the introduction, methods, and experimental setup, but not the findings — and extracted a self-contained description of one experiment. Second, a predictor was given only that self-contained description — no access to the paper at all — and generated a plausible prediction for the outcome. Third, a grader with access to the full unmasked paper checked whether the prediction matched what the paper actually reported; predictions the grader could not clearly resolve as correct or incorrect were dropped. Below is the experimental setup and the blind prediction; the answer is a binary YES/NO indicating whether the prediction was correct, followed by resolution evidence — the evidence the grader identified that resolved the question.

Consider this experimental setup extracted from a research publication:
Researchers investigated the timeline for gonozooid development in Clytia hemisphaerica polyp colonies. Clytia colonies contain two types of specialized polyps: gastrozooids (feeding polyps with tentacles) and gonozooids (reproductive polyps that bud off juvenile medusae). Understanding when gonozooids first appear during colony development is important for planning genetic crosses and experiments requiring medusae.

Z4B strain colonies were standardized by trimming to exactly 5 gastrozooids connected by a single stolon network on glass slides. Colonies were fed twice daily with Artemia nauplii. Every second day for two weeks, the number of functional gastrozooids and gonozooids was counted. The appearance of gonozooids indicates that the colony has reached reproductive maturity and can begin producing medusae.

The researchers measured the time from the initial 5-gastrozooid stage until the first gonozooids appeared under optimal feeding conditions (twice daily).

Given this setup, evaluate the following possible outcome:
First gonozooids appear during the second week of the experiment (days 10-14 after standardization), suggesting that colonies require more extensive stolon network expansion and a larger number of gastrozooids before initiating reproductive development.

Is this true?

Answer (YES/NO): NO